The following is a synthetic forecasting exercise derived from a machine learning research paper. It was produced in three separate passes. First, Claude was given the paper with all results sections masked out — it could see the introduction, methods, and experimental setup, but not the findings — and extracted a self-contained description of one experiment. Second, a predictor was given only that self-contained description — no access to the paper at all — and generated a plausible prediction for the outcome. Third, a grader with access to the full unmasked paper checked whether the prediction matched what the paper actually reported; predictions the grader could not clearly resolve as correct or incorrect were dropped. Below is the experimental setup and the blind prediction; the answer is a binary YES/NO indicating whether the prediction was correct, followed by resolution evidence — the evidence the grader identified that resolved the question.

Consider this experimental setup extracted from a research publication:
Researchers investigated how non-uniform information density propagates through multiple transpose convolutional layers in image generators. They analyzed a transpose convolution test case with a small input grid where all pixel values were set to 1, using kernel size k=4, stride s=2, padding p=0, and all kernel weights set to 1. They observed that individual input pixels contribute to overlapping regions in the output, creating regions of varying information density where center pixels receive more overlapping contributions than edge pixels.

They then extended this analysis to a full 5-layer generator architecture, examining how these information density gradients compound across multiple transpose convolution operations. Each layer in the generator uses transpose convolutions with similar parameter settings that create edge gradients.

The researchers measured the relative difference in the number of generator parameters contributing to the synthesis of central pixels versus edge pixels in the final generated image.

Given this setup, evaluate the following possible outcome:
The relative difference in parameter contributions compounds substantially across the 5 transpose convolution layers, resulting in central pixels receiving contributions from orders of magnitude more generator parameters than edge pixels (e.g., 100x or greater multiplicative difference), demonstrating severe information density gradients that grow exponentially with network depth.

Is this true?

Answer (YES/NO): YES